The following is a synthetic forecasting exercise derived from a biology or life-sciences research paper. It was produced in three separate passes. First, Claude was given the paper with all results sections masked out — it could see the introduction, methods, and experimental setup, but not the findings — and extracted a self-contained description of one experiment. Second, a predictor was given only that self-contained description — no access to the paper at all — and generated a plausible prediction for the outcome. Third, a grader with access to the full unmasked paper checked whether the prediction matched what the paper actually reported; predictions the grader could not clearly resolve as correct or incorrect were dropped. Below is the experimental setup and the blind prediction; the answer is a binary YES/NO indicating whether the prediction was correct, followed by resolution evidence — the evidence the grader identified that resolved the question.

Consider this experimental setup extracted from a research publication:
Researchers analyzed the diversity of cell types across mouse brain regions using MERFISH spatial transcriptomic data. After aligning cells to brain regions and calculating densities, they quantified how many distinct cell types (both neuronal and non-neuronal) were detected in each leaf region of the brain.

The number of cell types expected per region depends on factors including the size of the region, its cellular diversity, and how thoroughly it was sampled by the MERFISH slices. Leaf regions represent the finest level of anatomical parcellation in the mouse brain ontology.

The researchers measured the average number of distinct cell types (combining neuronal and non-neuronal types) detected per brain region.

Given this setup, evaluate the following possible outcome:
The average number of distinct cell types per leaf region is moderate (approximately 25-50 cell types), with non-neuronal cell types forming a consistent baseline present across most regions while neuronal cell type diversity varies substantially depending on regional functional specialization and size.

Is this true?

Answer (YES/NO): NO